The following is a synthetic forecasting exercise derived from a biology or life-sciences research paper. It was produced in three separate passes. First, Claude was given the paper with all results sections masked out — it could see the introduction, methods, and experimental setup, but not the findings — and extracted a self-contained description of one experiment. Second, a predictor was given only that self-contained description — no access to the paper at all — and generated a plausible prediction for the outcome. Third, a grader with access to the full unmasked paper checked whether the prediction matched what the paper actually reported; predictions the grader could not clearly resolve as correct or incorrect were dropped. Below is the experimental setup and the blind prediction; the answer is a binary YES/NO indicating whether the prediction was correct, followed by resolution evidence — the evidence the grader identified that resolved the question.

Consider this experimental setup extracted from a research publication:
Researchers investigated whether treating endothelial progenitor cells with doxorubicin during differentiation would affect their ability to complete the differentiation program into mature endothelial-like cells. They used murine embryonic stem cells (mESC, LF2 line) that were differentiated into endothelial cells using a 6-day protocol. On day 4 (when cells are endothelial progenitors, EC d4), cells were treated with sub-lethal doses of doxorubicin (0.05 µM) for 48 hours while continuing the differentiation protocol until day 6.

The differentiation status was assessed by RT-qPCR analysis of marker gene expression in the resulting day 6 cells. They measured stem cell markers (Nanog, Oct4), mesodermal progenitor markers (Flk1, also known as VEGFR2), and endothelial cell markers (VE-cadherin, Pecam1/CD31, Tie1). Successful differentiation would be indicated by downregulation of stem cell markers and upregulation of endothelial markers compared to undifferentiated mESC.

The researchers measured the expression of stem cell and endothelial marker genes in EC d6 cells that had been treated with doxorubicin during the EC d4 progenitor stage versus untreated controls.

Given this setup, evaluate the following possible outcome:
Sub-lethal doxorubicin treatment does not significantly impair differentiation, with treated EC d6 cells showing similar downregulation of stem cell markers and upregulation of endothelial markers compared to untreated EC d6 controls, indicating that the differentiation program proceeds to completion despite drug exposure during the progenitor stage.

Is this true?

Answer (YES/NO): NO